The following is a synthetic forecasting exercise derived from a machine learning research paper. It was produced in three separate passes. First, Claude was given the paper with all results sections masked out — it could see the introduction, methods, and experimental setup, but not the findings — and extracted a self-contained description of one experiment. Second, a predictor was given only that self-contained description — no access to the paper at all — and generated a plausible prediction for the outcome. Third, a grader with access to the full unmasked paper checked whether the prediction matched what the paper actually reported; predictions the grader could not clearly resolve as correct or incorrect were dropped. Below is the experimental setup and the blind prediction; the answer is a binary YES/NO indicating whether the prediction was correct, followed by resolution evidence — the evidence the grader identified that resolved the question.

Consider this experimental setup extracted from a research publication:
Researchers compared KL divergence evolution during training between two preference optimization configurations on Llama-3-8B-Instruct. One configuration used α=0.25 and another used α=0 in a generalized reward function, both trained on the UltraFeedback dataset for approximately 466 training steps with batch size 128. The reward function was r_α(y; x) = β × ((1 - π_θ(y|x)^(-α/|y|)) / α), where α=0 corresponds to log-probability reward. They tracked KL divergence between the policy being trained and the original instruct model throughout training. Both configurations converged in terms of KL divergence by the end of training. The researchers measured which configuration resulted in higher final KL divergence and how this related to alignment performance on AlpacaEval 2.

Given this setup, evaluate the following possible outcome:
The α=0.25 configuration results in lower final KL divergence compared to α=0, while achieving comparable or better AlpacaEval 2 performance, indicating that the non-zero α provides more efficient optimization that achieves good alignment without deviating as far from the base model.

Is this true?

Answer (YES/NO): NO